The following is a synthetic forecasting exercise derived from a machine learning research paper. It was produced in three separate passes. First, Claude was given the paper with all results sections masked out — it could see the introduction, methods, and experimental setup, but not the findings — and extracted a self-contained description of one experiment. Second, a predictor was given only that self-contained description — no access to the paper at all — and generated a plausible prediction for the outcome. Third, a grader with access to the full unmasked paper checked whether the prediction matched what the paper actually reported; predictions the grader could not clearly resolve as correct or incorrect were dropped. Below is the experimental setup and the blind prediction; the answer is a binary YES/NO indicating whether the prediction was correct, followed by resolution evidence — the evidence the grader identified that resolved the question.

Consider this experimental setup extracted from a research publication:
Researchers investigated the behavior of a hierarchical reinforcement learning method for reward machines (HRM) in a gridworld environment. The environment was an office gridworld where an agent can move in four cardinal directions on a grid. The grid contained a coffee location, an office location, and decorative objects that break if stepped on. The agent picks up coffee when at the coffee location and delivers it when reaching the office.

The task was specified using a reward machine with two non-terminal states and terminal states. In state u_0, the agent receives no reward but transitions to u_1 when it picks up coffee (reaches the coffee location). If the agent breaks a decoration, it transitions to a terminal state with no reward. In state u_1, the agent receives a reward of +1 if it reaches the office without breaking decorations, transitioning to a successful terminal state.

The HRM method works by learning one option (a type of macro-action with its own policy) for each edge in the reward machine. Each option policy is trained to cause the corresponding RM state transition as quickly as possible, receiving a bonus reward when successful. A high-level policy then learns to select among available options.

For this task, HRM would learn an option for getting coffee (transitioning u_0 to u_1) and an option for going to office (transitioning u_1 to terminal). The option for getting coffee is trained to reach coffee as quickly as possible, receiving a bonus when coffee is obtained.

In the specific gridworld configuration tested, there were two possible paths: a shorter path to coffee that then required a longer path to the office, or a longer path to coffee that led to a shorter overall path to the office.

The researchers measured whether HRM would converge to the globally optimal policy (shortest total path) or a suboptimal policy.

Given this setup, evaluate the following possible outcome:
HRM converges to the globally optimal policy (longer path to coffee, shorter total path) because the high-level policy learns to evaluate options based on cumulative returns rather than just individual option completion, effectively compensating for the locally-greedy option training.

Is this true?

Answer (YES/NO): NO